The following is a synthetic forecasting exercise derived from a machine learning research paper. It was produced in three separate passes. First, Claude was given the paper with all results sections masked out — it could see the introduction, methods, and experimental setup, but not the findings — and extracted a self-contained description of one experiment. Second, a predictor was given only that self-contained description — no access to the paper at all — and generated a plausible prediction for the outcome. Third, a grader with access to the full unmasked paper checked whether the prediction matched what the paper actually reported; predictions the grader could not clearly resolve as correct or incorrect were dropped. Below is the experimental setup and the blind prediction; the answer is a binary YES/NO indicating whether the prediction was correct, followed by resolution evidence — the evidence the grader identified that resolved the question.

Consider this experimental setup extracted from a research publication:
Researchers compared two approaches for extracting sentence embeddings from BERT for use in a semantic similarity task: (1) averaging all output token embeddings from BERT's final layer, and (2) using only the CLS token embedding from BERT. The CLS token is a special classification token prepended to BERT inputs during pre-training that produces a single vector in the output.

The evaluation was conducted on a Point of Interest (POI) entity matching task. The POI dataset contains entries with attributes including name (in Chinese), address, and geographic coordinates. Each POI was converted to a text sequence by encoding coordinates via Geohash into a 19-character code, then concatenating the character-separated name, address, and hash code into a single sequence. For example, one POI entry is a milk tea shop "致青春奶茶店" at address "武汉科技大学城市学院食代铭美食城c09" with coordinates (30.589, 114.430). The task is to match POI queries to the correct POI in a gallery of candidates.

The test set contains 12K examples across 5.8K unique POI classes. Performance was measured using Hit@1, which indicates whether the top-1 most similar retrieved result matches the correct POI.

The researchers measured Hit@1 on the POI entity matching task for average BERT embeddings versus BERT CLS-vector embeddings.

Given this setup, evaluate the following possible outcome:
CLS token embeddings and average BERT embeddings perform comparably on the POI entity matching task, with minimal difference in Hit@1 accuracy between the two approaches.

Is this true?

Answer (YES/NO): NO